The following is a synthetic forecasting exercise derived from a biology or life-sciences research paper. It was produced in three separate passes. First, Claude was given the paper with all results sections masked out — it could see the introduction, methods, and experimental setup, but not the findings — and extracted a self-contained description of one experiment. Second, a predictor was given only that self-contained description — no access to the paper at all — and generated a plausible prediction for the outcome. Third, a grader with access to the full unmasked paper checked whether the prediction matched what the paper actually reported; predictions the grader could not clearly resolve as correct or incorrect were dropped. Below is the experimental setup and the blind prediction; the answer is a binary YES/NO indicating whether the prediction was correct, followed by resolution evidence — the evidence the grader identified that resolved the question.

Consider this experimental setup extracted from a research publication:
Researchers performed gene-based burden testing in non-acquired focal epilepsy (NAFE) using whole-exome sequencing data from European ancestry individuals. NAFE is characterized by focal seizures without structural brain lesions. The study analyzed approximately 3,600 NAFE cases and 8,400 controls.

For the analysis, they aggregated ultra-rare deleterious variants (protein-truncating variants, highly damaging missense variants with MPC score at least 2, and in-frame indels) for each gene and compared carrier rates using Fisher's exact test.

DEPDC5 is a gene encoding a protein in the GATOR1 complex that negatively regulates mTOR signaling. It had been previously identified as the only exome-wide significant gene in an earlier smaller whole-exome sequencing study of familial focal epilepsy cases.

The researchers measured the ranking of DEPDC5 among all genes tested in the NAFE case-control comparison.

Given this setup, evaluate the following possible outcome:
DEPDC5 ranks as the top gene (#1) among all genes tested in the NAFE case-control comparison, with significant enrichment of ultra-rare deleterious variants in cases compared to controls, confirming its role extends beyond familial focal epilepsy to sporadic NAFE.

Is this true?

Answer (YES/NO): NO